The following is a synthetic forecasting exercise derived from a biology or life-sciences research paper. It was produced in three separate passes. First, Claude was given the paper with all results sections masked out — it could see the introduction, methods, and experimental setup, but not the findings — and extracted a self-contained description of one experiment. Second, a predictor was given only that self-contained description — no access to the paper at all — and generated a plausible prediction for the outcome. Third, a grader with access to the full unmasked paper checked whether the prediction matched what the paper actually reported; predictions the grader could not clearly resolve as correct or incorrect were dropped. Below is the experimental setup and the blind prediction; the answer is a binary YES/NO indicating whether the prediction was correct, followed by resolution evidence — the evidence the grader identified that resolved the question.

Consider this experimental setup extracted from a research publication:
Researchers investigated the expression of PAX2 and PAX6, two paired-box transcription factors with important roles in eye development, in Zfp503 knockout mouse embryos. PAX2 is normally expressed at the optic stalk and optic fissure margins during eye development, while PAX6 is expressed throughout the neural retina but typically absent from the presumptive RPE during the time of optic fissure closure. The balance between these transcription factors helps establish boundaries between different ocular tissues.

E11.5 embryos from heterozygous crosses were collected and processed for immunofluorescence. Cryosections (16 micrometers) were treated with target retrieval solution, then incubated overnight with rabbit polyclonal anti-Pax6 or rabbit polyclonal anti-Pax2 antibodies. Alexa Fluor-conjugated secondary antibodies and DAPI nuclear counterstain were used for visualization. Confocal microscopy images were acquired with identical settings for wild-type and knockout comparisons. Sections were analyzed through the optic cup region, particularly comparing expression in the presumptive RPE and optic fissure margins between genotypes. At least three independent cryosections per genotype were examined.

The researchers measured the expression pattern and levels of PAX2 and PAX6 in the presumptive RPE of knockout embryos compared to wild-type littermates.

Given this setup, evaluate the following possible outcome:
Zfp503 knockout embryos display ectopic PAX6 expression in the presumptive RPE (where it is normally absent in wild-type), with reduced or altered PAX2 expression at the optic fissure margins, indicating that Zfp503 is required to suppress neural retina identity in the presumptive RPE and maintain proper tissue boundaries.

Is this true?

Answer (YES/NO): NO